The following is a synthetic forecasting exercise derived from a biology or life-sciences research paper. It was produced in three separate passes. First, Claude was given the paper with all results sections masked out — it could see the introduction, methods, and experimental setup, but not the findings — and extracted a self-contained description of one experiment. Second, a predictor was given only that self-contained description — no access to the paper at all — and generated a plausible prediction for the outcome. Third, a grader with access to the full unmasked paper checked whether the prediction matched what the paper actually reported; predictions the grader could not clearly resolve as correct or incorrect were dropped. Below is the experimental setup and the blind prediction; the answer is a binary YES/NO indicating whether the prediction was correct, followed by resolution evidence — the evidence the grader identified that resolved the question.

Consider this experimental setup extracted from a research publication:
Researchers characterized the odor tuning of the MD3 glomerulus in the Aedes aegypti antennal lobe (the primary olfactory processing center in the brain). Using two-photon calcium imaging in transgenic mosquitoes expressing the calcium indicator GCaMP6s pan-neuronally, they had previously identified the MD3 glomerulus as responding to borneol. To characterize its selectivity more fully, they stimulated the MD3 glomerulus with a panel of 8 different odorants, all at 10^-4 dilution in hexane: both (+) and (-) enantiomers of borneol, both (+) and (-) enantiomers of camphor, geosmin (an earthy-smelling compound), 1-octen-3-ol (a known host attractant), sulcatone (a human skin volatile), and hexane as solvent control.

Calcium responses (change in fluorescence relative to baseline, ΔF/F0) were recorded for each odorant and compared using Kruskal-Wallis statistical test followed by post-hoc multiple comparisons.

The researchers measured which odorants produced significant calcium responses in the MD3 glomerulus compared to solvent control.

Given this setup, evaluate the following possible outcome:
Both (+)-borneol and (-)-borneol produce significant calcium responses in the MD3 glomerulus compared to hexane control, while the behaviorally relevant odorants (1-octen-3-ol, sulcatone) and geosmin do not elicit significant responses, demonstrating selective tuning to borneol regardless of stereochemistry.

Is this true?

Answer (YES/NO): NO